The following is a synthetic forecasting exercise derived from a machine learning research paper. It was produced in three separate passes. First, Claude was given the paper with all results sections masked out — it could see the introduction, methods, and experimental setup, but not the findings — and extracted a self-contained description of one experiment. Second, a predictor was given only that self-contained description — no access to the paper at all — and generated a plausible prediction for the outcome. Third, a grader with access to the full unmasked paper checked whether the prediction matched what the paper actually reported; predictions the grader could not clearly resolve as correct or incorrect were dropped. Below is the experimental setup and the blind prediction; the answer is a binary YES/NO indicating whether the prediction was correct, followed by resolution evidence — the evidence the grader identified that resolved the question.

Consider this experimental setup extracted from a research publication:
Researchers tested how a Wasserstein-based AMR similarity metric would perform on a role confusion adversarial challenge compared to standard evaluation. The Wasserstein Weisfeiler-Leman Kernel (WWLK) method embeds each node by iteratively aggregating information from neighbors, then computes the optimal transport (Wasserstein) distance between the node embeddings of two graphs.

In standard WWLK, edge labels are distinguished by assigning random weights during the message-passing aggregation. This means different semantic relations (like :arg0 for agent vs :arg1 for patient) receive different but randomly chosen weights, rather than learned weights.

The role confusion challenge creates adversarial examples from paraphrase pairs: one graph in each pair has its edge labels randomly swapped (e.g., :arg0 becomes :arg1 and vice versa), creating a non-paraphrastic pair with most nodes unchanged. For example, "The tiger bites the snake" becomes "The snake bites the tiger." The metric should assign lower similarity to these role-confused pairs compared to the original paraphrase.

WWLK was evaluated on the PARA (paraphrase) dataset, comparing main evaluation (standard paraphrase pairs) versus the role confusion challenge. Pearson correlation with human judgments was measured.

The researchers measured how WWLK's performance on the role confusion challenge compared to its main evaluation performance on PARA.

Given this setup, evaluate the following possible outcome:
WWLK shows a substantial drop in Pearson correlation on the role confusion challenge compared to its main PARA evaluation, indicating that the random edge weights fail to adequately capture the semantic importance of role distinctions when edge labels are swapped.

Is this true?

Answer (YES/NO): YES